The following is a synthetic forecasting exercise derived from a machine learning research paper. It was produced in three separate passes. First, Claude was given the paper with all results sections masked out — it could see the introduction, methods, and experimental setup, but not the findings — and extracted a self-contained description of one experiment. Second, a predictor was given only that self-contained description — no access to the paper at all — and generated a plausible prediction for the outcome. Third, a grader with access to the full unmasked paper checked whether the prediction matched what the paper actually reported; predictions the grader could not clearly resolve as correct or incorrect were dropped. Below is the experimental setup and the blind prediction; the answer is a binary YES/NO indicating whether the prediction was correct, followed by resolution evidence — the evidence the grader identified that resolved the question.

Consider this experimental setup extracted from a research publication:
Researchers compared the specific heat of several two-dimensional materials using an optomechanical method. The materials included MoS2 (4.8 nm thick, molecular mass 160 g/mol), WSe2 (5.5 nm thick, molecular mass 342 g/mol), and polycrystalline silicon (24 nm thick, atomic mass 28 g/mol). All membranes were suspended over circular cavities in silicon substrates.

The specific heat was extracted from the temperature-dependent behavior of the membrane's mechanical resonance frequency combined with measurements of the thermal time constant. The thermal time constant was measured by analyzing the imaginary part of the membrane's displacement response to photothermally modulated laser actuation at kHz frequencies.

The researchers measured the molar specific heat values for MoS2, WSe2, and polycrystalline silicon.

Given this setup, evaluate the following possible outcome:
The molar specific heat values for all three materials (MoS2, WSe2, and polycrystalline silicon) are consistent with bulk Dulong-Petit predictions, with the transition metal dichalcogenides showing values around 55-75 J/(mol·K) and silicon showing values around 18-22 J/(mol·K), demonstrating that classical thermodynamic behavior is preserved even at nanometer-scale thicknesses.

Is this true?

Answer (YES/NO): NO